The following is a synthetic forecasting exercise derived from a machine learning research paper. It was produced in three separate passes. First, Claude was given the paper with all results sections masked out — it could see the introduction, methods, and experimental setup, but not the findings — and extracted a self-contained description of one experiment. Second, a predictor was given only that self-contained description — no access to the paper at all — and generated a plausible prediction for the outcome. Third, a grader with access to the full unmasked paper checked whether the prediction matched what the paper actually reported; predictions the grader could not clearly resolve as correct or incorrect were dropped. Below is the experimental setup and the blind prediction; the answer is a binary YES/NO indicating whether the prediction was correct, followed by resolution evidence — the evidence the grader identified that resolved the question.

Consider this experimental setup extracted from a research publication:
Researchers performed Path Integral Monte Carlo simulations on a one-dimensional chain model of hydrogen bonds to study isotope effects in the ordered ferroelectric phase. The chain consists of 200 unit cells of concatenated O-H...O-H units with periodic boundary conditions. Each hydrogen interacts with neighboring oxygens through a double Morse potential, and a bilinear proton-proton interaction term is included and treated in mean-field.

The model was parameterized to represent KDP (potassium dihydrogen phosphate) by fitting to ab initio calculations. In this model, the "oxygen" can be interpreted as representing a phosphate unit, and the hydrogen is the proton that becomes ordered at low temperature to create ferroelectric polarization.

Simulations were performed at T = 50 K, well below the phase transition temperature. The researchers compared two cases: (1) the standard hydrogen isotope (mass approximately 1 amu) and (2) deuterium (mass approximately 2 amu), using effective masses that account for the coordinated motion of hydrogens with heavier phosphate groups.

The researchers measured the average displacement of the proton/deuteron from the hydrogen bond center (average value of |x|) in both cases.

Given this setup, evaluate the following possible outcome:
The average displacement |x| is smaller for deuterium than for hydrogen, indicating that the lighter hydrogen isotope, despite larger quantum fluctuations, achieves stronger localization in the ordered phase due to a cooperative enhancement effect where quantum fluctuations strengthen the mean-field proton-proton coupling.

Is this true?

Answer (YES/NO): NO